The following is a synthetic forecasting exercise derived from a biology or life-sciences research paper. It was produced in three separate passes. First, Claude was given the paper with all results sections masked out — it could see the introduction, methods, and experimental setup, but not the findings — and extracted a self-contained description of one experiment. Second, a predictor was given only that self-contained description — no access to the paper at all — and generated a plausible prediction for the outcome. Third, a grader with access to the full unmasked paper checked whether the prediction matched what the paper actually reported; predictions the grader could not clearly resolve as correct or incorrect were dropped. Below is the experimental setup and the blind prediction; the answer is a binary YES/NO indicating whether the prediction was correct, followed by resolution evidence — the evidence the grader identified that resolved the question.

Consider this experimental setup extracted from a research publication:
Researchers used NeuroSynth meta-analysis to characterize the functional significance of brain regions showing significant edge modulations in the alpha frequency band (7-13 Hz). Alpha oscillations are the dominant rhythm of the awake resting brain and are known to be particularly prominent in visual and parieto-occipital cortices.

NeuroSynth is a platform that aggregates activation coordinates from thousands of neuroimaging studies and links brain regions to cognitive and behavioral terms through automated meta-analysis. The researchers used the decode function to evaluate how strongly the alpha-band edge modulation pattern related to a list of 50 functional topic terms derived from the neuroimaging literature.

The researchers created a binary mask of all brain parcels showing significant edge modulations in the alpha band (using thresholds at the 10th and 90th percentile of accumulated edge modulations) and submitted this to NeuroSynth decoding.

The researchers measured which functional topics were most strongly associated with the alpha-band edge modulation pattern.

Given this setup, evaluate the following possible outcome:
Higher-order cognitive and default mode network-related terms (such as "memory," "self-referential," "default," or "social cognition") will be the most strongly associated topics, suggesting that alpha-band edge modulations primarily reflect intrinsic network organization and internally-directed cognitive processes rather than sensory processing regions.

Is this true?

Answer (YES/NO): NO